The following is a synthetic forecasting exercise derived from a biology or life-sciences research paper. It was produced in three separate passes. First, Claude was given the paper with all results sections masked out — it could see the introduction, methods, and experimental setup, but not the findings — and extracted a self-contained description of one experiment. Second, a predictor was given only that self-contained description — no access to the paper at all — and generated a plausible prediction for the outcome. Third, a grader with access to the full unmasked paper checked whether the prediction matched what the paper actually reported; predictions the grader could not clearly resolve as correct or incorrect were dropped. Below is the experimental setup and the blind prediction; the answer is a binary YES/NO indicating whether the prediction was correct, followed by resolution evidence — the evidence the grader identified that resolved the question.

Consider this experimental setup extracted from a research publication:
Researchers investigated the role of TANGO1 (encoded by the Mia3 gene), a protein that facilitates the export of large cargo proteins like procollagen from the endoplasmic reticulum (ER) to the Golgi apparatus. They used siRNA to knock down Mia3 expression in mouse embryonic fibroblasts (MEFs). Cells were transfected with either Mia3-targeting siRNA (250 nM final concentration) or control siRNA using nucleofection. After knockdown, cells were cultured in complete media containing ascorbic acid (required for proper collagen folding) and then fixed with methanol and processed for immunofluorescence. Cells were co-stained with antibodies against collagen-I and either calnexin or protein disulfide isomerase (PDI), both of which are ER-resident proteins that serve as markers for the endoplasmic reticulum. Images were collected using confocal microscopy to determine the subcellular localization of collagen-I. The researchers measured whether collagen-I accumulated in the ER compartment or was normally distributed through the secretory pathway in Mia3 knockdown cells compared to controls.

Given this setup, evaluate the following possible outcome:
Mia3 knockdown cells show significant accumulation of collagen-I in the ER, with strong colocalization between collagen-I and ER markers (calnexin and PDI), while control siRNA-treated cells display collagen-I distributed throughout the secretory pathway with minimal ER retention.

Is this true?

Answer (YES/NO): YES